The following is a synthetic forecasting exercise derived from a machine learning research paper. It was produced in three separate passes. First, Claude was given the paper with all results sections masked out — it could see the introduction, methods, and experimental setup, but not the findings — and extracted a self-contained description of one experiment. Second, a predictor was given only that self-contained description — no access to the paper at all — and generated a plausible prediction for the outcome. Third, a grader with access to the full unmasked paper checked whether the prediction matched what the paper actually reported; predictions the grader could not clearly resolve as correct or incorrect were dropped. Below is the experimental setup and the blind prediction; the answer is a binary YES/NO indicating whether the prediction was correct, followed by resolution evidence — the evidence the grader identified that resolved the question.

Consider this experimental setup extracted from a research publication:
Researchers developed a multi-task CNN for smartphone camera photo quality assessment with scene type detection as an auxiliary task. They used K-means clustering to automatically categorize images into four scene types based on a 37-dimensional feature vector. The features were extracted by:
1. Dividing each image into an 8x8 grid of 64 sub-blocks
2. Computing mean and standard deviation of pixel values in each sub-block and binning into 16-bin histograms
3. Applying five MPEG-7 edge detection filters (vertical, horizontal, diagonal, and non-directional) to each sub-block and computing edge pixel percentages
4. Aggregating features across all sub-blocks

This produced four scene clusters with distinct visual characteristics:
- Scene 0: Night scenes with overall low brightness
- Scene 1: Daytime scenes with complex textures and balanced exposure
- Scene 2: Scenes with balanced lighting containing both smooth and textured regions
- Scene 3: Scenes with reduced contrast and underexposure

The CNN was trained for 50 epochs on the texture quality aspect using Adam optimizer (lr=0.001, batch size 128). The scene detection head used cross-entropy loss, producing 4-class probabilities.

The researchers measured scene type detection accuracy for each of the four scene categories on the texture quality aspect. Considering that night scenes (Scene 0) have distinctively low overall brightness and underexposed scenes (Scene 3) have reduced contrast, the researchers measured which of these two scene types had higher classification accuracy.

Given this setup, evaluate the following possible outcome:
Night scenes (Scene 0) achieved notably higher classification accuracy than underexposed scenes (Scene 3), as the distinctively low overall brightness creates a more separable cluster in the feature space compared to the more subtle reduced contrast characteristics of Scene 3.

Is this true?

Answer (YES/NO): NO